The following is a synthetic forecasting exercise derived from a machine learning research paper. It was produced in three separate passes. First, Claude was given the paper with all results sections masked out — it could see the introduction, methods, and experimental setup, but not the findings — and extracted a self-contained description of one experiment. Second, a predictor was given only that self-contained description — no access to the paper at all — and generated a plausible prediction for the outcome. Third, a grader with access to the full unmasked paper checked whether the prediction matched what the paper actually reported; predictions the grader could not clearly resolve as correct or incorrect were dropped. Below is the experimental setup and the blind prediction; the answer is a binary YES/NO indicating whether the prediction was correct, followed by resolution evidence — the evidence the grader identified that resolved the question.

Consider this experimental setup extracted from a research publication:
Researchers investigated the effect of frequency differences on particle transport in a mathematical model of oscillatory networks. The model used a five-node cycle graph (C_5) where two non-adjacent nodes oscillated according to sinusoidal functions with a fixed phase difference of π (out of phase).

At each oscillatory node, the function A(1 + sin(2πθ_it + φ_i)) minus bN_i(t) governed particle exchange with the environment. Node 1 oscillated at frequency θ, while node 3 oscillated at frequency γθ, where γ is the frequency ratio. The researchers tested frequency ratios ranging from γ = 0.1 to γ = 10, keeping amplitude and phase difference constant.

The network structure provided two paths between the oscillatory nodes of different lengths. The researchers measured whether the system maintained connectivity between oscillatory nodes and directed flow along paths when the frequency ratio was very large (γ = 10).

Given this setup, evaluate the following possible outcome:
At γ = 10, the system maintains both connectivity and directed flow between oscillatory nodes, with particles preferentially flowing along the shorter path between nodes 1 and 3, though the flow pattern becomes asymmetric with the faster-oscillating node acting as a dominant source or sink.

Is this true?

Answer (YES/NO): NO